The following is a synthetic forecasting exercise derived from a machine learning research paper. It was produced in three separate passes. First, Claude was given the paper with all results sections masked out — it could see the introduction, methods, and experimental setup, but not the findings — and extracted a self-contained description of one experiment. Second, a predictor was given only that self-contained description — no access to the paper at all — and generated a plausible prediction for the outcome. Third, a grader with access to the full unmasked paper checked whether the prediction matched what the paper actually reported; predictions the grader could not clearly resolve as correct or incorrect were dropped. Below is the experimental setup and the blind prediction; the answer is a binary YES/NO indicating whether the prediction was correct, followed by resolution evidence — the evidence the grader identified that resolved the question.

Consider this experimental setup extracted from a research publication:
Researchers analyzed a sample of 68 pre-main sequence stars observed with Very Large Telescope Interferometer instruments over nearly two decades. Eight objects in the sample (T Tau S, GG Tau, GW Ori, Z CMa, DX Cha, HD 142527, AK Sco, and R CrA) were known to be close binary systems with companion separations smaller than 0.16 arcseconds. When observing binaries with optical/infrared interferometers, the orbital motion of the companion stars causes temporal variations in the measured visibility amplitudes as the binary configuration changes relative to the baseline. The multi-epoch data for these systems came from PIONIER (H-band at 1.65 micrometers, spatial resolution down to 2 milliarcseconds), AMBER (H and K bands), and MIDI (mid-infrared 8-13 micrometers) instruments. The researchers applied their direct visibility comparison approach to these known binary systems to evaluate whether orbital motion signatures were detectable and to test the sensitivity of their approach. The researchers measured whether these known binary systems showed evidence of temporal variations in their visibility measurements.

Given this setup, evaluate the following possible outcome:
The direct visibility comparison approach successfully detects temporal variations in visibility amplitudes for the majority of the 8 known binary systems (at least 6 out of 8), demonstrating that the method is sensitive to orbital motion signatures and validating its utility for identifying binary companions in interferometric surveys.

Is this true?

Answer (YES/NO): NO